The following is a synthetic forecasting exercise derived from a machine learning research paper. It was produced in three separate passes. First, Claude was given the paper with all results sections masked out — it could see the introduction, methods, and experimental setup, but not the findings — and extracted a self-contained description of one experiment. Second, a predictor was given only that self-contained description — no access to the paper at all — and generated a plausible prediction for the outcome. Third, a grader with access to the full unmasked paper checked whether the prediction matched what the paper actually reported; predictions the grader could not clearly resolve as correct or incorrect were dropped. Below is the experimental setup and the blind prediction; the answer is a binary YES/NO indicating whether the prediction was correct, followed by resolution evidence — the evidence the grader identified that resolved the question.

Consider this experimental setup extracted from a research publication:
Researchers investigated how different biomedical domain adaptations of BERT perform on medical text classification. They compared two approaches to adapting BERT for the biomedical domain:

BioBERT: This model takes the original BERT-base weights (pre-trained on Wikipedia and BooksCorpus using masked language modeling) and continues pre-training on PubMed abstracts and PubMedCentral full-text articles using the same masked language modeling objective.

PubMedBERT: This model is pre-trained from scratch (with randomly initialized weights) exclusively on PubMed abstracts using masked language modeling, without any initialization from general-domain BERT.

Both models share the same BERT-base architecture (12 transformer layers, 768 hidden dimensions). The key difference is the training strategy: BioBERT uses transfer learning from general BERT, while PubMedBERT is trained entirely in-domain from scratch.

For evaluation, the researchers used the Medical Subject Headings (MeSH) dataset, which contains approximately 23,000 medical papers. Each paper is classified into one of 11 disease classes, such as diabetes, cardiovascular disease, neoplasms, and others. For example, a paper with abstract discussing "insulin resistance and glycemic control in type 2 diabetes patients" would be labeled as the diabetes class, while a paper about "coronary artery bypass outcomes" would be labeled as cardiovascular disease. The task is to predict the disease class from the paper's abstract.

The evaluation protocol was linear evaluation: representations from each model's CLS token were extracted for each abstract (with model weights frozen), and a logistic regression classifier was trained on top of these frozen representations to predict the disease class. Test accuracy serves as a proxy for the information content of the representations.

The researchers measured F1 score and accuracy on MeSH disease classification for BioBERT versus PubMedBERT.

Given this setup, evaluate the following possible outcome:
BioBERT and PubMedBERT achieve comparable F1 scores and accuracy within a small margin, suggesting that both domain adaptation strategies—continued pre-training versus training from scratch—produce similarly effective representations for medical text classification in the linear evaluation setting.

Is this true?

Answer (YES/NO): NO